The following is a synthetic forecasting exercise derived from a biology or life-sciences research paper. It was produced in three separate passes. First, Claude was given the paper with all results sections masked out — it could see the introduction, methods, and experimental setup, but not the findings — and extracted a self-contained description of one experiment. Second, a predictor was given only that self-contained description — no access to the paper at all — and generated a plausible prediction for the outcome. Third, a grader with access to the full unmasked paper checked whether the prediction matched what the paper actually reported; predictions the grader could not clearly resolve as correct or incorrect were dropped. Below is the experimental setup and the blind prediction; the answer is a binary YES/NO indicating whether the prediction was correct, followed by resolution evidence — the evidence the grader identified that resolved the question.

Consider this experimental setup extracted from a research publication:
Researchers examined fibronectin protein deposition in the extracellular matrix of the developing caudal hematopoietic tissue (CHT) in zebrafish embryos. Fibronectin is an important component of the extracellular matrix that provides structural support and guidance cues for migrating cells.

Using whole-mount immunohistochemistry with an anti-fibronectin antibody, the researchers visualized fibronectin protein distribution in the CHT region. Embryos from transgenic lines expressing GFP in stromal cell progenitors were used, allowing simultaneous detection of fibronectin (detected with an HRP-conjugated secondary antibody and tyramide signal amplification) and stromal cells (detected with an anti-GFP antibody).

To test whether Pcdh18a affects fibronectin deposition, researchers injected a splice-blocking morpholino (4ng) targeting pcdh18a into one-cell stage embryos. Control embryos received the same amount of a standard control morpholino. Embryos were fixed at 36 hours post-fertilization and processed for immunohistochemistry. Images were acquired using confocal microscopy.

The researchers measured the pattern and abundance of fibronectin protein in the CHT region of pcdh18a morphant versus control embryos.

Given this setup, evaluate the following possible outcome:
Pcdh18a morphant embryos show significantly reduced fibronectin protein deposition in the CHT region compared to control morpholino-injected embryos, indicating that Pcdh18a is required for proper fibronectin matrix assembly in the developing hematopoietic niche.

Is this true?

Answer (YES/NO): NO